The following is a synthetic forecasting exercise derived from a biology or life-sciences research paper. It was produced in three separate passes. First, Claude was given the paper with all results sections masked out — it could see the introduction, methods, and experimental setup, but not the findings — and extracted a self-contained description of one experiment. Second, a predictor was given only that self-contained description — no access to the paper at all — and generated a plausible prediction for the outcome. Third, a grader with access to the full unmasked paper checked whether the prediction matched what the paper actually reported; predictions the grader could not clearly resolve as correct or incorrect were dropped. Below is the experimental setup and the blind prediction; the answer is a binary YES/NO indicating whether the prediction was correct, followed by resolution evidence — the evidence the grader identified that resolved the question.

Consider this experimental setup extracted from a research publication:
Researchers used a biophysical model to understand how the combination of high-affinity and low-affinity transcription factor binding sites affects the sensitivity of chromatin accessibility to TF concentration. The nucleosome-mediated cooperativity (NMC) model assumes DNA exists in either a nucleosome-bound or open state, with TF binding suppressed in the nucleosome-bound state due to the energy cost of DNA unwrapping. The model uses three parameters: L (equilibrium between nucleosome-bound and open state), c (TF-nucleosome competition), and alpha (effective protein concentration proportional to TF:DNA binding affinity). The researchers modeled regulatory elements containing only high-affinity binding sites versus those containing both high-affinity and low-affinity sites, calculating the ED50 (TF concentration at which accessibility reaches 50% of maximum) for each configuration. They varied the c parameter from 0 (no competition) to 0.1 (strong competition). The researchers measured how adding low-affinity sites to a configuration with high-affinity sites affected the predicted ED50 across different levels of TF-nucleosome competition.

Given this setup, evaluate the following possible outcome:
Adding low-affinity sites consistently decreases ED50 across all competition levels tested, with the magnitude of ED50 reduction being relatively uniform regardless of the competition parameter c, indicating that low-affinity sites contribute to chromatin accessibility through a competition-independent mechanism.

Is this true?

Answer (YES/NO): NO